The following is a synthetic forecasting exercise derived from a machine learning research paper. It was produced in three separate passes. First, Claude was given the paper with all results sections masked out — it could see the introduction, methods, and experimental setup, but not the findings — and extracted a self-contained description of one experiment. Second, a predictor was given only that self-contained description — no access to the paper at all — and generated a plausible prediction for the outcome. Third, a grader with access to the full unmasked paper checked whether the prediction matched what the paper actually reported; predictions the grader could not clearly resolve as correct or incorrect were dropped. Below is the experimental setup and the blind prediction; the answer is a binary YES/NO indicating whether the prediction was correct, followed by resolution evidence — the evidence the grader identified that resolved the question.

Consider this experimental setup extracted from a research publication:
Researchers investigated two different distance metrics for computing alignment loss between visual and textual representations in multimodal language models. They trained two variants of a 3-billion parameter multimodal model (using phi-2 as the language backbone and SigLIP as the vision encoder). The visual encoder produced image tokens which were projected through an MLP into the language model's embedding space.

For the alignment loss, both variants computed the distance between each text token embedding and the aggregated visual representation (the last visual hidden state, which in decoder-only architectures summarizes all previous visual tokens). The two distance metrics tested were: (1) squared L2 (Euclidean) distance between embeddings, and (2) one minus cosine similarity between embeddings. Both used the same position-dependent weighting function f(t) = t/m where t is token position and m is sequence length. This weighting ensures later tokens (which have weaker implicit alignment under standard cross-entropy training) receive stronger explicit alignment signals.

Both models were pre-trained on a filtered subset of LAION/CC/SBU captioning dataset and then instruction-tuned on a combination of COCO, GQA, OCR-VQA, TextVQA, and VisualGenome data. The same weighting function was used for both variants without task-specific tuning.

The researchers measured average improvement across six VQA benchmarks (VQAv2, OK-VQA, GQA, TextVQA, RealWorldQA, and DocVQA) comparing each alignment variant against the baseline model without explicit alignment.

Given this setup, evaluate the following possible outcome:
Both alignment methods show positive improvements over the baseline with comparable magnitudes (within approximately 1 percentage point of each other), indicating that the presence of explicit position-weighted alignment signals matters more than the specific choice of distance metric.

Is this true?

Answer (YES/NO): NO